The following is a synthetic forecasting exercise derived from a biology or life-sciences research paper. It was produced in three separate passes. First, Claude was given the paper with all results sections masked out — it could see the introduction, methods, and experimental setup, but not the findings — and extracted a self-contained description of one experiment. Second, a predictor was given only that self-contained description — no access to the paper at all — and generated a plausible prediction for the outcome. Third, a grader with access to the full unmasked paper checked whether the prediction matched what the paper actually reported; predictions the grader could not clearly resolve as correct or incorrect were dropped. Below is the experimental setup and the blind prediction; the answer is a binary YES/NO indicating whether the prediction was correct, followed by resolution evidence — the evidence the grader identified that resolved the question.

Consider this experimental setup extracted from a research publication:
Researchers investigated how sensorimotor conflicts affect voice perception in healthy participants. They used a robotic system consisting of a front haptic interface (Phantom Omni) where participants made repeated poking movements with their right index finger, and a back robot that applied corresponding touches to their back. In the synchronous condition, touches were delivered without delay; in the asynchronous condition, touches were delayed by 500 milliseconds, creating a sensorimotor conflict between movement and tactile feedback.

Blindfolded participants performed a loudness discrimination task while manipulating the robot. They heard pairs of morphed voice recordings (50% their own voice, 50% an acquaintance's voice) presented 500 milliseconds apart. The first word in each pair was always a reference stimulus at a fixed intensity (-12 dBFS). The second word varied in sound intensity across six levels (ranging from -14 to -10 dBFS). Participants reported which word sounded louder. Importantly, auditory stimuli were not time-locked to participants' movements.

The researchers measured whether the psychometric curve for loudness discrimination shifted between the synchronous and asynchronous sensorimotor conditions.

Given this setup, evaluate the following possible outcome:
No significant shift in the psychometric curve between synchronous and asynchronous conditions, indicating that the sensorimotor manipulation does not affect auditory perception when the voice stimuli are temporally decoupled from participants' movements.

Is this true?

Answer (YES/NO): NO